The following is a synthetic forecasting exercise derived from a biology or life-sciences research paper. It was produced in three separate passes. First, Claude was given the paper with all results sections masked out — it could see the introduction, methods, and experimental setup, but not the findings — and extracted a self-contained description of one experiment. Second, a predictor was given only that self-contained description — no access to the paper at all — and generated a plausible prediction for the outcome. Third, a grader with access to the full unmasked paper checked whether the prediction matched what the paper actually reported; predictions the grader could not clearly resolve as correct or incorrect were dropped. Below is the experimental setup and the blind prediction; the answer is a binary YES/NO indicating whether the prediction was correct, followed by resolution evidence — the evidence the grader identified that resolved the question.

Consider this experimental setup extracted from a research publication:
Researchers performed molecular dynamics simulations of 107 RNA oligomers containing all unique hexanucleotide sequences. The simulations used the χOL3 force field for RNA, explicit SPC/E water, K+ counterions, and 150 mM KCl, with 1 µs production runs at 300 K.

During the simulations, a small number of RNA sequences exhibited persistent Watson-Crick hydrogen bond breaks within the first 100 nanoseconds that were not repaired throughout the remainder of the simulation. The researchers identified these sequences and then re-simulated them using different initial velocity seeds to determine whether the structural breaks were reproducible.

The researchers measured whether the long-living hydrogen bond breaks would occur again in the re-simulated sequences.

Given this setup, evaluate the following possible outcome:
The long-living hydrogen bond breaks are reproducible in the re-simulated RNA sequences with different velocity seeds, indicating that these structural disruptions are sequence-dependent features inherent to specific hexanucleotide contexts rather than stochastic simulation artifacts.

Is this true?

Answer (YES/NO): NO